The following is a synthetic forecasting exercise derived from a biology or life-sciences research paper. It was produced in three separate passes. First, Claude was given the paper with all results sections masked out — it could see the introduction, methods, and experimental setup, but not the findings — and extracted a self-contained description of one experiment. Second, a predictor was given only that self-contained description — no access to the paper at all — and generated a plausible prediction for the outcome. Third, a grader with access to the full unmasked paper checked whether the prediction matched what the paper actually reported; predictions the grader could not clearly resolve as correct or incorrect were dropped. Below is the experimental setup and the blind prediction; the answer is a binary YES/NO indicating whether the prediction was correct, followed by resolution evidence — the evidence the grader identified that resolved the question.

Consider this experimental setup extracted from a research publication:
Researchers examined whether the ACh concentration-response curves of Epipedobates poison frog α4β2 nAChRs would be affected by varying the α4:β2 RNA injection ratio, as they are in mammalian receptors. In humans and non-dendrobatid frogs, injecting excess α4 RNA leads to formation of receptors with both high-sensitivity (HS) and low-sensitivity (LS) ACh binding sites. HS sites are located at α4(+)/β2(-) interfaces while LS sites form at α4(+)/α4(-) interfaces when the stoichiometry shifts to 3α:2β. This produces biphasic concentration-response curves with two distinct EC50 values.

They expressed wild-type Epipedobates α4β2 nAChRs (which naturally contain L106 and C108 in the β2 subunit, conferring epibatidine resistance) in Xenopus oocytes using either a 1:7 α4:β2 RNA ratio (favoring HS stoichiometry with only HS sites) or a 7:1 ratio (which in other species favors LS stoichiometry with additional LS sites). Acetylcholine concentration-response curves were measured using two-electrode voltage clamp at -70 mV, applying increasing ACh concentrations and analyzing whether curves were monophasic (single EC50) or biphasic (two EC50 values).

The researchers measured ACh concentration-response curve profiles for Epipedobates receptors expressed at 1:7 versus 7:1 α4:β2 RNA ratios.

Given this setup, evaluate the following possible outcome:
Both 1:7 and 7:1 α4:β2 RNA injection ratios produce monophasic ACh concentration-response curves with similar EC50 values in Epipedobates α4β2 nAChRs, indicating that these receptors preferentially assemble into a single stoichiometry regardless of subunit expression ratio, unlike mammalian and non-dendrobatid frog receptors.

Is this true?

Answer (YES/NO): YES